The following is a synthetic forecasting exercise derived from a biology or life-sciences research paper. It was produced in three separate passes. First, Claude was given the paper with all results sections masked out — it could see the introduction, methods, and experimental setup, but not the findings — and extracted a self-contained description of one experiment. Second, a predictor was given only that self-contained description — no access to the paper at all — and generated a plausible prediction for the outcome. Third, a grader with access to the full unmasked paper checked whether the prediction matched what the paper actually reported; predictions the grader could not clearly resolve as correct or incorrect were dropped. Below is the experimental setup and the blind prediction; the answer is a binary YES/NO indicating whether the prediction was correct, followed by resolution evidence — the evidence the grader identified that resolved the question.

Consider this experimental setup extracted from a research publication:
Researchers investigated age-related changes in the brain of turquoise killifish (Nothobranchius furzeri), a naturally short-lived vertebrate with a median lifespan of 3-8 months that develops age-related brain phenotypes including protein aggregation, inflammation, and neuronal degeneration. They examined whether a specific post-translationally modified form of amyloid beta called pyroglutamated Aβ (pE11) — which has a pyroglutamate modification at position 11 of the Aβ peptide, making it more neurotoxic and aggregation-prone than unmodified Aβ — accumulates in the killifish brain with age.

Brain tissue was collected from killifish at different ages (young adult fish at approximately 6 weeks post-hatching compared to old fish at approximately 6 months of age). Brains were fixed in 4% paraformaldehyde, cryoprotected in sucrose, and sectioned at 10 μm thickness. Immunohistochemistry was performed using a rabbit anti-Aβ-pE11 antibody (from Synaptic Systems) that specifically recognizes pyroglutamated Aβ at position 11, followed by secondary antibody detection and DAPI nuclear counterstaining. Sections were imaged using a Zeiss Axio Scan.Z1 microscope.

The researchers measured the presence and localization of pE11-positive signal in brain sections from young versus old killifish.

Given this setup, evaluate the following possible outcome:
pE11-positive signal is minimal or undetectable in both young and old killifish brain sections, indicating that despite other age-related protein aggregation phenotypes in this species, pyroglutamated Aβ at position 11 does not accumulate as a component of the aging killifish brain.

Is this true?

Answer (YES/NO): NO